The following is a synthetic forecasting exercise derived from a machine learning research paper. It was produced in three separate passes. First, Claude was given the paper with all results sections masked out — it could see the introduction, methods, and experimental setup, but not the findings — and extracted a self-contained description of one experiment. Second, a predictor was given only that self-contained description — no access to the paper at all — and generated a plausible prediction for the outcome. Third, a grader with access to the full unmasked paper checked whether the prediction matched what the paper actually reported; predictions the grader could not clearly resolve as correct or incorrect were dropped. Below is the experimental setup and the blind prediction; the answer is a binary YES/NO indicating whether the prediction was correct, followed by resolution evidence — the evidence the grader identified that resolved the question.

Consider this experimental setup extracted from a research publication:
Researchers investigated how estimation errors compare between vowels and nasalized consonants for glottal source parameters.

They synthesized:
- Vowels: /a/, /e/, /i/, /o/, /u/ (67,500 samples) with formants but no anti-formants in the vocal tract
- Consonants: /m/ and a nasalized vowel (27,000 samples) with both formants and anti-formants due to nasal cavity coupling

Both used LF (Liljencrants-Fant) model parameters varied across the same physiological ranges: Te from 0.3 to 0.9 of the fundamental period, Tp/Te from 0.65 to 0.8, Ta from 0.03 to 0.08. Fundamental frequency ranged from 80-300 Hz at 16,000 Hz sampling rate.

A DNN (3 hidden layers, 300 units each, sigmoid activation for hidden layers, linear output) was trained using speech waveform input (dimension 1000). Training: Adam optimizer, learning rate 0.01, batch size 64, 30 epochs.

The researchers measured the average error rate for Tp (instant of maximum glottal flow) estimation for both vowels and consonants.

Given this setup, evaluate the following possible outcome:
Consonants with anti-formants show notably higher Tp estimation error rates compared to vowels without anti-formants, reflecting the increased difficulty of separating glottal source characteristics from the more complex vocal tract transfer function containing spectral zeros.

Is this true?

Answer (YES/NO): YES